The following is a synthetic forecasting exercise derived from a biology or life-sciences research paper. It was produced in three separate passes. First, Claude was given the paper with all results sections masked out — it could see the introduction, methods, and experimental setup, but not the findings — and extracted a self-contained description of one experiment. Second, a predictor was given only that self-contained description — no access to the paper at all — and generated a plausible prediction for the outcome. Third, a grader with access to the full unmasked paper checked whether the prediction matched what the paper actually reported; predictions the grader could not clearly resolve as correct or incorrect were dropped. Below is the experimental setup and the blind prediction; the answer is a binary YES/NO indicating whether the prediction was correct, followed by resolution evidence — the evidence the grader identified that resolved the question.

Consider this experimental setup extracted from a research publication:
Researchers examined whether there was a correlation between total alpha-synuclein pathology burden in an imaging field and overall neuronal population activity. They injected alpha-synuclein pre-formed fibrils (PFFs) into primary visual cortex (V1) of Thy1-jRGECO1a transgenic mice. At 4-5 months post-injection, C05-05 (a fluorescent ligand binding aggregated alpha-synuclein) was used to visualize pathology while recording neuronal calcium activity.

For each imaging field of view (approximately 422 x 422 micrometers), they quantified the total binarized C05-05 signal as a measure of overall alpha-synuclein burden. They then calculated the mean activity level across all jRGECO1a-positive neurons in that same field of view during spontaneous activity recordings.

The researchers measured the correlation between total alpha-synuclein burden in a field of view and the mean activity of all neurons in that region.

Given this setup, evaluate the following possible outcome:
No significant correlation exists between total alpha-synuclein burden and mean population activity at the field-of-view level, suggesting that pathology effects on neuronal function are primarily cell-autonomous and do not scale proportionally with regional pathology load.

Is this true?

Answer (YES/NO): NO